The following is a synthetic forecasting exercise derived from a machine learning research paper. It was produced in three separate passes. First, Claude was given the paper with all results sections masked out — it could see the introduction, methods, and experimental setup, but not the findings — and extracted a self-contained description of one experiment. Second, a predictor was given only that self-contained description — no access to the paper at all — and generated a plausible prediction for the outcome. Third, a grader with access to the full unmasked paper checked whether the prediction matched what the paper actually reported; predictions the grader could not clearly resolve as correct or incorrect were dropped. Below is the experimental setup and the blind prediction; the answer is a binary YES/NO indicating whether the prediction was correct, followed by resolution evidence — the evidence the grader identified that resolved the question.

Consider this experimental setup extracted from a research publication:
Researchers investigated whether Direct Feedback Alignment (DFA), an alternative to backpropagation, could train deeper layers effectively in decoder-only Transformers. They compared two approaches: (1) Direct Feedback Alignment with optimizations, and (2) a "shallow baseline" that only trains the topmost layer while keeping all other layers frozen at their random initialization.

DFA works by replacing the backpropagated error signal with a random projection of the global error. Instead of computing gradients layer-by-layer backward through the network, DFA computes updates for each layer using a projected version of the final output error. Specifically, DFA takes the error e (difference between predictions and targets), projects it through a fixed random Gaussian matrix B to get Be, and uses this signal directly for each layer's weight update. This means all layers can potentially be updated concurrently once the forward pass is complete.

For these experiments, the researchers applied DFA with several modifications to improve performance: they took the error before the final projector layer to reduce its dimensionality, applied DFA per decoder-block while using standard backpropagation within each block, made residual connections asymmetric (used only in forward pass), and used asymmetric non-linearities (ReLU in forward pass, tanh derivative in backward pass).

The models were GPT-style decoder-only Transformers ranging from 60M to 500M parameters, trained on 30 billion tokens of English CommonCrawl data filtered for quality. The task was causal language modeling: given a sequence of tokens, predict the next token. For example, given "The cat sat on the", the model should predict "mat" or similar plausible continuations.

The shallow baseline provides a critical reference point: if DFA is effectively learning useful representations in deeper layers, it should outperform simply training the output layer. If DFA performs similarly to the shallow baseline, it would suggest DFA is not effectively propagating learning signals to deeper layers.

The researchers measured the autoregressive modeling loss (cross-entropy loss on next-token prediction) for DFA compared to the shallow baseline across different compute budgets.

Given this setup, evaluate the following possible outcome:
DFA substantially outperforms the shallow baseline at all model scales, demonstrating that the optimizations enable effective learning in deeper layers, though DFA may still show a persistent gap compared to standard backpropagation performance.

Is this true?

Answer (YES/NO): YES